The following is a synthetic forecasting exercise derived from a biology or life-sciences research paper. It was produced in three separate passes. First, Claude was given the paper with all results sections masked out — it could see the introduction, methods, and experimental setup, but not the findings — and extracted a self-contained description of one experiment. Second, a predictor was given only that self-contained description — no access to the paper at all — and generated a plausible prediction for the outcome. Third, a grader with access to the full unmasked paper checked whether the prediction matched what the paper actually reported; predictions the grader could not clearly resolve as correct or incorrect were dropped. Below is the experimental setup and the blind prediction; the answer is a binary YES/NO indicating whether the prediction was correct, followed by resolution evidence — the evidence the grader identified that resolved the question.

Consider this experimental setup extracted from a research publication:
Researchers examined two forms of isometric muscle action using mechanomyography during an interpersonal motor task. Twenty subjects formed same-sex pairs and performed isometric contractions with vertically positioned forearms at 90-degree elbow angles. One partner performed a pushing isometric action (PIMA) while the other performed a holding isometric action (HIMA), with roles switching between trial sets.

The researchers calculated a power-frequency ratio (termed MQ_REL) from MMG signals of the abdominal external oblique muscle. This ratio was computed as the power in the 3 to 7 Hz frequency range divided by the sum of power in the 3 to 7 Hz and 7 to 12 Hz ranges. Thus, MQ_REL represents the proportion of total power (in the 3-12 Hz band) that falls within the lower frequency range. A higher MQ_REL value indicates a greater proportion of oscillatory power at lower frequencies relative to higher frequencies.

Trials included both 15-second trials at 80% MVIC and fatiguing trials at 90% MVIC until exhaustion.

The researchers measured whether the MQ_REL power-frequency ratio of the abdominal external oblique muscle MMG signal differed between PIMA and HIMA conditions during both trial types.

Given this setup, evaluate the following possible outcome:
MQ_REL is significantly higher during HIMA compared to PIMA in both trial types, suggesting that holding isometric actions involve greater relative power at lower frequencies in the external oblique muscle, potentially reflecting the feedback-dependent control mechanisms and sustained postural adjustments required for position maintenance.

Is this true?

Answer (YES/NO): YES